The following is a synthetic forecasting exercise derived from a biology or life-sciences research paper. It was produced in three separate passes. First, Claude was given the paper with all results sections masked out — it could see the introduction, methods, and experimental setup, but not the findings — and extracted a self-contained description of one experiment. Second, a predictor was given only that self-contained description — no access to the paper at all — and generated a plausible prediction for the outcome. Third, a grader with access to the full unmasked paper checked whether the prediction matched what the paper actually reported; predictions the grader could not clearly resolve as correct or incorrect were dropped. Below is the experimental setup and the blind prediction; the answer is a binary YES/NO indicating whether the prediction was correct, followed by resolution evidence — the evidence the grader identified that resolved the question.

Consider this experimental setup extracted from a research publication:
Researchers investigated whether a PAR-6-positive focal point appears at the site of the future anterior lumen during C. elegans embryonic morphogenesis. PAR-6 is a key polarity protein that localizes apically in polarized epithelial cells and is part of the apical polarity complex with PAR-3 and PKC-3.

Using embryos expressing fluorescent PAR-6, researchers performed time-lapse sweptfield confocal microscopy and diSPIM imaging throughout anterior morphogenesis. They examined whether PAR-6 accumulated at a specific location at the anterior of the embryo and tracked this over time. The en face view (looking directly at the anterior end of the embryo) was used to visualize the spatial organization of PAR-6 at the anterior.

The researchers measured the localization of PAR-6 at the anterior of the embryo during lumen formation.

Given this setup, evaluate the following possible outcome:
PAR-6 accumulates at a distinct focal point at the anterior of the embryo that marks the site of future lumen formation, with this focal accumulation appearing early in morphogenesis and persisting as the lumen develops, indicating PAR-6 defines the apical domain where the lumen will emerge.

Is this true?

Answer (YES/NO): YES